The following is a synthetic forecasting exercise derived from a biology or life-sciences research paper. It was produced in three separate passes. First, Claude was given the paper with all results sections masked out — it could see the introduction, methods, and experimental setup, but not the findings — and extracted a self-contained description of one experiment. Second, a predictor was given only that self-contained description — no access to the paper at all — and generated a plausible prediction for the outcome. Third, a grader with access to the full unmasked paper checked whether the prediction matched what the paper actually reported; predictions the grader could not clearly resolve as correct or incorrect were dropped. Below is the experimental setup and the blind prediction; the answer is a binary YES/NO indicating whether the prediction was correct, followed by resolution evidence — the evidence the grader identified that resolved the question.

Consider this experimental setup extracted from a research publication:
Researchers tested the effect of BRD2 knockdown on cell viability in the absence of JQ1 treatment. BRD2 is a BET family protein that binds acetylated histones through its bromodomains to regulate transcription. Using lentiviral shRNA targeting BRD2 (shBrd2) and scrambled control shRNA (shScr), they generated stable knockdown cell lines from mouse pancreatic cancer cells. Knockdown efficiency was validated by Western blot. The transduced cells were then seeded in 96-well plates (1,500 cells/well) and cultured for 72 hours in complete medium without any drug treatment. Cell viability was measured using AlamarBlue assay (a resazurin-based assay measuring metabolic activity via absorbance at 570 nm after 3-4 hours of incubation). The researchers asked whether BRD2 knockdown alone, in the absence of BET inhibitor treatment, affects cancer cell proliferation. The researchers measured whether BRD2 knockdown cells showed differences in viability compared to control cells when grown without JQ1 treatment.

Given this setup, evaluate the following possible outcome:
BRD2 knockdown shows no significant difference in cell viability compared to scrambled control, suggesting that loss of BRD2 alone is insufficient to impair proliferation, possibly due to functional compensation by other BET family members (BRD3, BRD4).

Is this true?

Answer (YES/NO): NO